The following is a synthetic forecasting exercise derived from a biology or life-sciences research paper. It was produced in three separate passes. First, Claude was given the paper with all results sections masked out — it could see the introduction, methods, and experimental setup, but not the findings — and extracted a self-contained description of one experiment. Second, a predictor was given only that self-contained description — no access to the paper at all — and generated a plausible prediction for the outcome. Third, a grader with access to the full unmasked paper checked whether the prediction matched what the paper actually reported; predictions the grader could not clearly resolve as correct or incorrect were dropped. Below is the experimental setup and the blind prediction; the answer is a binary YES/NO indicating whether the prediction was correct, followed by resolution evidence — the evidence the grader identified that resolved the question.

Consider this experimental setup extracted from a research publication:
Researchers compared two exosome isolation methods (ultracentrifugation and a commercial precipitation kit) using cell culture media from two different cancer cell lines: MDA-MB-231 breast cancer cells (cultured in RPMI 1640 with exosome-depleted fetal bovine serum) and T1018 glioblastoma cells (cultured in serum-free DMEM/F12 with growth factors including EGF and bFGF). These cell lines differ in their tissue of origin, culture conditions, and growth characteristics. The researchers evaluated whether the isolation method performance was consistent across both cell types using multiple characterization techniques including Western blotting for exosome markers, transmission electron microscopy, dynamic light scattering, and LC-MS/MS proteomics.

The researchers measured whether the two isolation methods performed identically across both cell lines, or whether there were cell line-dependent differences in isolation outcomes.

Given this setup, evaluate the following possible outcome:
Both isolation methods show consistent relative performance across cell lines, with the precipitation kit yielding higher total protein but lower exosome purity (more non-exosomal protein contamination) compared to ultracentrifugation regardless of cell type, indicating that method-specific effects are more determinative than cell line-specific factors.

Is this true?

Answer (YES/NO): NO